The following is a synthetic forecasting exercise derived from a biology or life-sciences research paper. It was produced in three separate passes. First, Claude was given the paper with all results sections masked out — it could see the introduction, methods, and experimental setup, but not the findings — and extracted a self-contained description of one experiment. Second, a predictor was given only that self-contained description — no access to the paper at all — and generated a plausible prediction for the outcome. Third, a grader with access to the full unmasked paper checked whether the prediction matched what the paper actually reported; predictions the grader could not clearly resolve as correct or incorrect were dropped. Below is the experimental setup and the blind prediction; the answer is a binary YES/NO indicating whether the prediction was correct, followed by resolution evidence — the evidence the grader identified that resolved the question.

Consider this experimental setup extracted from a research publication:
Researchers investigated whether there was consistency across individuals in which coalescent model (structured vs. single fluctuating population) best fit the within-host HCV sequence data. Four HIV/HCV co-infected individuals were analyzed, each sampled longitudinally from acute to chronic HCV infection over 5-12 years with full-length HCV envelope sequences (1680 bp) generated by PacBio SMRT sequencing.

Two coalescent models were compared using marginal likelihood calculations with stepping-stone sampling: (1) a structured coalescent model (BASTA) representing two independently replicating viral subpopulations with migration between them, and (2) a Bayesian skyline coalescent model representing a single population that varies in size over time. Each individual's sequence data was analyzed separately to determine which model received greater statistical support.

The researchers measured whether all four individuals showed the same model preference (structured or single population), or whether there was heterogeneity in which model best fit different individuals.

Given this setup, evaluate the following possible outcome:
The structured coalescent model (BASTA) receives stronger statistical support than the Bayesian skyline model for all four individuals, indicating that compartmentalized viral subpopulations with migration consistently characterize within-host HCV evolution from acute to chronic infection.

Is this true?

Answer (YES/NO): NO